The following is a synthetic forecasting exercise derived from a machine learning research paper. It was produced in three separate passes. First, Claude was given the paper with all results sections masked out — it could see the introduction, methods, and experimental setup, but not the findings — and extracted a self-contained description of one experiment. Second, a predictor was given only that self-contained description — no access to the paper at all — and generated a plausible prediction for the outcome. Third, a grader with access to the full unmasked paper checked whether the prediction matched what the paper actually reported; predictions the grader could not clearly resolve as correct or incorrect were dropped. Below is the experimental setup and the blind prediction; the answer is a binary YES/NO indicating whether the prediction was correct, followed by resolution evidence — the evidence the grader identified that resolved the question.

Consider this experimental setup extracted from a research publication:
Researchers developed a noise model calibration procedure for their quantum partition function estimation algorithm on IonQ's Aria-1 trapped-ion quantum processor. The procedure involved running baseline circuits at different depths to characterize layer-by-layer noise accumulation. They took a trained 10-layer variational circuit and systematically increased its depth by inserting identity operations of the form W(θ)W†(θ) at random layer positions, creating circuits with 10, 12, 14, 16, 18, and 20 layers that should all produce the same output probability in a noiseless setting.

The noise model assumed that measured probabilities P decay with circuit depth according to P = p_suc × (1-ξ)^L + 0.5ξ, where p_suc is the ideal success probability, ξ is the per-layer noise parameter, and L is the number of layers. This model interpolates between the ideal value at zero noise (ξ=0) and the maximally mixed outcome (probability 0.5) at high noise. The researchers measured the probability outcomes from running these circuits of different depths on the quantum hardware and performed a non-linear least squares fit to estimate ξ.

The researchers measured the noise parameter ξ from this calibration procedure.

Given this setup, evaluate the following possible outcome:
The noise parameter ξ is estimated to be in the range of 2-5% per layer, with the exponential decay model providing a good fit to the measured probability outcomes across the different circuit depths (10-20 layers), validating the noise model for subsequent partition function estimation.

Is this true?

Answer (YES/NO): YES